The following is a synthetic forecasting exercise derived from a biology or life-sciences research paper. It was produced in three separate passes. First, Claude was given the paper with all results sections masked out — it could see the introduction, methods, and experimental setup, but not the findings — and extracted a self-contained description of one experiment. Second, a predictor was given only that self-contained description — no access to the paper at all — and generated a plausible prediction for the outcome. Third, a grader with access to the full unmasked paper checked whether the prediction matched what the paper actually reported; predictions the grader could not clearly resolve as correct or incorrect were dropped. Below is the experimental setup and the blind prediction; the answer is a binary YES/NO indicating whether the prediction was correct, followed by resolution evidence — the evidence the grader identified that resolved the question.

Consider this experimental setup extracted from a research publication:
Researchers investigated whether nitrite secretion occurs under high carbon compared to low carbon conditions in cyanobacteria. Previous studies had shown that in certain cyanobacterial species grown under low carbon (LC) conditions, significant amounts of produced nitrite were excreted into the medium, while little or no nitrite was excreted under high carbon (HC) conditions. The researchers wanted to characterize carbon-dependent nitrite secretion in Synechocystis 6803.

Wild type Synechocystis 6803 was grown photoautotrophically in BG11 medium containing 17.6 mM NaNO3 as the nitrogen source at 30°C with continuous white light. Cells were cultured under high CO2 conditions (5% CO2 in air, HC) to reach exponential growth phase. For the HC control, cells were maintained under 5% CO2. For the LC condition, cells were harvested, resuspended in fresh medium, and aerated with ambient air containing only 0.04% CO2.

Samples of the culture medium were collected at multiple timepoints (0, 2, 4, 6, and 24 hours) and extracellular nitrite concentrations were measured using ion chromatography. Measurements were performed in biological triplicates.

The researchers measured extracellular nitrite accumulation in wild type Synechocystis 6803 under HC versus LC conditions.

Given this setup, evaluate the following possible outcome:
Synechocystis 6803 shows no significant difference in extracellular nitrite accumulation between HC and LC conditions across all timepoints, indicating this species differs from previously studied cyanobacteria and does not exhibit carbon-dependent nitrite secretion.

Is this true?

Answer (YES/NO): NO